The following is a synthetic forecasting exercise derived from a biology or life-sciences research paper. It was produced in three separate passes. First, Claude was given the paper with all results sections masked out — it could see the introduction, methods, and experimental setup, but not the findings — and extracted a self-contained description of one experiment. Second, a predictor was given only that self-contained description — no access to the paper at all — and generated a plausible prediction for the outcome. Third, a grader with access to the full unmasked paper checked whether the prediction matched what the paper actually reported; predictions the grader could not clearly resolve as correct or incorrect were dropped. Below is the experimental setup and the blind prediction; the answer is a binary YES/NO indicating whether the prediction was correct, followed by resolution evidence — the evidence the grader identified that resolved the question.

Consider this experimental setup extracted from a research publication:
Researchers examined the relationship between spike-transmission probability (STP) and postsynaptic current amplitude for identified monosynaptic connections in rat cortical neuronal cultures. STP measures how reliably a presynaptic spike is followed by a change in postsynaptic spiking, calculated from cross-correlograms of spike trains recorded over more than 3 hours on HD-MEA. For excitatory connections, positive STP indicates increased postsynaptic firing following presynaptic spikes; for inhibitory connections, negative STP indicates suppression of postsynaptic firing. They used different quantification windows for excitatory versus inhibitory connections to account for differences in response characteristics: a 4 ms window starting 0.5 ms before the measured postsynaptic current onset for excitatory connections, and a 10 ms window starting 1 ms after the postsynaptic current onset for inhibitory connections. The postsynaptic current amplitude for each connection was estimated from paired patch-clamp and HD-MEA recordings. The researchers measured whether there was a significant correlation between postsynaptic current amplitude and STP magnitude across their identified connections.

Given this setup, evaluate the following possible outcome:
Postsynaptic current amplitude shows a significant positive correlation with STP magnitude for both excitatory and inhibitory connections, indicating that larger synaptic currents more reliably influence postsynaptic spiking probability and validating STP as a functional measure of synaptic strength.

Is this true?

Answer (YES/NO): YES